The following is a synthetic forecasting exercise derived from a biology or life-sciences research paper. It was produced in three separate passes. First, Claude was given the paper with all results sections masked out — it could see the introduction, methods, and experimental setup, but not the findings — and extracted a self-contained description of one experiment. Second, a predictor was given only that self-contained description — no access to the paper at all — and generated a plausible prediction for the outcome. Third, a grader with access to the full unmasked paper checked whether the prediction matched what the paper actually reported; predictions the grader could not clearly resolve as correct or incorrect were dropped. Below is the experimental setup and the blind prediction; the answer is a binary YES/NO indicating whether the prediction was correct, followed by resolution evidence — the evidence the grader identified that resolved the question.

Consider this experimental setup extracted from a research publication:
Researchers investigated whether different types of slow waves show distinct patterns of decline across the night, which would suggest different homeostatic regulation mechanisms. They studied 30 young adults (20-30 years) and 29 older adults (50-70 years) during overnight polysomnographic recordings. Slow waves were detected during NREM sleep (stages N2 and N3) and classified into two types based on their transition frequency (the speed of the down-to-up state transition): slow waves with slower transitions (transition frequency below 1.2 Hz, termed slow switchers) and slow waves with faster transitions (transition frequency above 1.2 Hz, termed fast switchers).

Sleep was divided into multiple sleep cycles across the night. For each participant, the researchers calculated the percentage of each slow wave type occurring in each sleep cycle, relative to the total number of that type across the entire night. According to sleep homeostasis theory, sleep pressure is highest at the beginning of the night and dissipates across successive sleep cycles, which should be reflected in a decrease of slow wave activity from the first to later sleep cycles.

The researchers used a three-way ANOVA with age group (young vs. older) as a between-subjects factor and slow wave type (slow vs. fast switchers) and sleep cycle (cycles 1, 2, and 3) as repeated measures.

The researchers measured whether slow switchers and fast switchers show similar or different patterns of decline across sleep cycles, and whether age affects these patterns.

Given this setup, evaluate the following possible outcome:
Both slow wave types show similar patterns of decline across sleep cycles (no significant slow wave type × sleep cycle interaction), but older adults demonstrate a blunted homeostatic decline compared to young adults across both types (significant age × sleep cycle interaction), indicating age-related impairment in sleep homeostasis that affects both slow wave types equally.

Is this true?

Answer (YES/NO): NO